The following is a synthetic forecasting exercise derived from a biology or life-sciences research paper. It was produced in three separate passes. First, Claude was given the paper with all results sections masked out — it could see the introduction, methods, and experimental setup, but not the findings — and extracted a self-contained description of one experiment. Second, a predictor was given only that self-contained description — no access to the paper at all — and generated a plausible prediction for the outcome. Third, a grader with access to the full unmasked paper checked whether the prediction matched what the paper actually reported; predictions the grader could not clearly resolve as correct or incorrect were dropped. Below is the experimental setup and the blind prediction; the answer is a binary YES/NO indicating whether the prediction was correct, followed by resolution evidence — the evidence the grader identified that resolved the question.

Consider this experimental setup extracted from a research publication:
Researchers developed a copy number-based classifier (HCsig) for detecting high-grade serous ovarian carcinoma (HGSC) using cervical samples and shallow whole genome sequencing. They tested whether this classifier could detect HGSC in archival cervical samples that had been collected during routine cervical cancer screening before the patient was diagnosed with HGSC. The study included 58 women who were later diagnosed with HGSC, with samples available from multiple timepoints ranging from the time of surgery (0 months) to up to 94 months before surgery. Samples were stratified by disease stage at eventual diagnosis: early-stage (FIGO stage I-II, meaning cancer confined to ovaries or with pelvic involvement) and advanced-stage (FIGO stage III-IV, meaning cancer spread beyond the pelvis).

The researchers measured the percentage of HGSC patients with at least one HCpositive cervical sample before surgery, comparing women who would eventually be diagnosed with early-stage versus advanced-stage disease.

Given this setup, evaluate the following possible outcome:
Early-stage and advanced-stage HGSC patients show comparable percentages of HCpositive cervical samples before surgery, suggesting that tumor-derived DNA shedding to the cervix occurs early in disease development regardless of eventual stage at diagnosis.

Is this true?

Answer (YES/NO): NO